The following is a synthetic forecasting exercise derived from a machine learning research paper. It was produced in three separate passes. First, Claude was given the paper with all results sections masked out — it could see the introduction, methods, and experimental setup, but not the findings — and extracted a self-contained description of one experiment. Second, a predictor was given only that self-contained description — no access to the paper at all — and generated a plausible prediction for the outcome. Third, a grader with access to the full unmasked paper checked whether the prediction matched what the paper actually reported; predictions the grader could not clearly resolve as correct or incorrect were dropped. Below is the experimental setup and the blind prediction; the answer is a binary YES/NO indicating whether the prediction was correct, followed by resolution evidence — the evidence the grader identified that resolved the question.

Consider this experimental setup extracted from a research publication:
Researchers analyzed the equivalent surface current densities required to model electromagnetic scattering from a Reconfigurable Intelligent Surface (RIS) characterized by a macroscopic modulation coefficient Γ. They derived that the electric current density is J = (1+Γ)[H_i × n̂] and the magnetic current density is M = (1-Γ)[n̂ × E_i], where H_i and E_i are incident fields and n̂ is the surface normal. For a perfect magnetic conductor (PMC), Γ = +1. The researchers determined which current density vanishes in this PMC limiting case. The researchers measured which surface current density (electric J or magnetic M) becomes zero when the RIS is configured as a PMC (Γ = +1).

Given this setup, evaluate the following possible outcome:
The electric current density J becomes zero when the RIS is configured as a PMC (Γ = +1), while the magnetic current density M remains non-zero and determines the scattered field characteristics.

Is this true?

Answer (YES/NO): NO